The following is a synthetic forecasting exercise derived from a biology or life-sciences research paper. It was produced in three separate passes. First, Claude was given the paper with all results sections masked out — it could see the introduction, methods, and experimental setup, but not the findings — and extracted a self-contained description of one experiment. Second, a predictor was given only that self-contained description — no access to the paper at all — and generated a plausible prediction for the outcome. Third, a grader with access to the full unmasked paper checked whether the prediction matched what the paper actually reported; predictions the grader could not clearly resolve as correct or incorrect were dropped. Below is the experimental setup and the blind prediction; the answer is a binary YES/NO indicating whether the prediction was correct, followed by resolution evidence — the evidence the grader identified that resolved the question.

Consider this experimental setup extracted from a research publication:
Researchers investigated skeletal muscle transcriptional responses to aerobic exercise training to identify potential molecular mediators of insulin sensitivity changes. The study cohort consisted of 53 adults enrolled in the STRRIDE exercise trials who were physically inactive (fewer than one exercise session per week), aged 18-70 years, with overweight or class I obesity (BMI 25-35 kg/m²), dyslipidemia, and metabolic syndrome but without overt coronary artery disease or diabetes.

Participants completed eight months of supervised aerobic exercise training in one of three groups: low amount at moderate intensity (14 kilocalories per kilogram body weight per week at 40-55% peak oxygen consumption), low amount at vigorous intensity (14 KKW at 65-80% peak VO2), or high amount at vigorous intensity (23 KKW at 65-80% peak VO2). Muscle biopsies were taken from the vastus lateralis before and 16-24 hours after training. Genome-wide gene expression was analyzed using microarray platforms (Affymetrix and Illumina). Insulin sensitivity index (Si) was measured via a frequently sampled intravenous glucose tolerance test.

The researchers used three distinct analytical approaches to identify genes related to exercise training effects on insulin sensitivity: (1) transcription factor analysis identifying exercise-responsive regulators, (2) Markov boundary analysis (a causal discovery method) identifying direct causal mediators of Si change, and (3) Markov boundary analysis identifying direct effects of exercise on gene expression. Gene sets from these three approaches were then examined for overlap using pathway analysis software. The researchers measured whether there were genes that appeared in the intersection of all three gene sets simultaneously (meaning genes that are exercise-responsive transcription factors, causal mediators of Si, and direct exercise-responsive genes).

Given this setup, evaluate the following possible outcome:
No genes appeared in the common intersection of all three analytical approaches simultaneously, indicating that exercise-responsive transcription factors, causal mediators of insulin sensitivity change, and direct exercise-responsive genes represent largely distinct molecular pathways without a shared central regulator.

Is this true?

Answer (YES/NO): NO